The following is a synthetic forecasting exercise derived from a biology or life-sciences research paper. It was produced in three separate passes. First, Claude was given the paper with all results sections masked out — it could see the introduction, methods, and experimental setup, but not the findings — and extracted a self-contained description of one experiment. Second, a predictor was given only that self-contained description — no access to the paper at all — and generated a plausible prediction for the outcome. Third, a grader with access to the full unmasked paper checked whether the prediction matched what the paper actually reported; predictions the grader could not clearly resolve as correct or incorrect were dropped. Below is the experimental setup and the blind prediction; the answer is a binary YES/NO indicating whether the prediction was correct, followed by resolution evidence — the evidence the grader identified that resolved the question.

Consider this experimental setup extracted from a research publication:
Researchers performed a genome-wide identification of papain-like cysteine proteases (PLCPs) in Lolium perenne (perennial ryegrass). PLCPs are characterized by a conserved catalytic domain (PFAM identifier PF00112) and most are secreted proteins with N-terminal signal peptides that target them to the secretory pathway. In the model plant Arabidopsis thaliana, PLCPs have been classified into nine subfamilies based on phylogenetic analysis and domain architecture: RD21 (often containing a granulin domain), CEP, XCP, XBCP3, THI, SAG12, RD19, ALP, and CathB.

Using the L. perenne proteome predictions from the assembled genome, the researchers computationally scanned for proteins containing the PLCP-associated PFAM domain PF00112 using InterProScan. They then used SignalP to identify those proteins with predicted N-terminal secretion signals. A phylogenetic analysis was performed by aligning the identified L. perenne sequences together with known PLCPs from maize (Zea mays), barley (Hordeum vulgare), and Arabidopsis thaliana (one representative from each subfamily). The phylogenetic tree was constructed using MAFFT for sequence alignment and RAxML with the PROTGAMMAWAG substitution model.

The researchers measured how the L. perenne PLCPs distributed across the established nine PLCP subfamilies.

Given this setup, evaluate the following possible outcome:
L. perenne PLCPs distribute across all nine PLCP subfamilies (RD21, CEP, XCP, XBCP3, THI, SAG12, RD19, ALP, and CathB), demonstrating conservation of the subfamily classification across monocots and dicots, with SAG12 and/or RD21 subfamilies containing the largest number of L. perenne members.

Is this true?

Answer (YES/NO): NO